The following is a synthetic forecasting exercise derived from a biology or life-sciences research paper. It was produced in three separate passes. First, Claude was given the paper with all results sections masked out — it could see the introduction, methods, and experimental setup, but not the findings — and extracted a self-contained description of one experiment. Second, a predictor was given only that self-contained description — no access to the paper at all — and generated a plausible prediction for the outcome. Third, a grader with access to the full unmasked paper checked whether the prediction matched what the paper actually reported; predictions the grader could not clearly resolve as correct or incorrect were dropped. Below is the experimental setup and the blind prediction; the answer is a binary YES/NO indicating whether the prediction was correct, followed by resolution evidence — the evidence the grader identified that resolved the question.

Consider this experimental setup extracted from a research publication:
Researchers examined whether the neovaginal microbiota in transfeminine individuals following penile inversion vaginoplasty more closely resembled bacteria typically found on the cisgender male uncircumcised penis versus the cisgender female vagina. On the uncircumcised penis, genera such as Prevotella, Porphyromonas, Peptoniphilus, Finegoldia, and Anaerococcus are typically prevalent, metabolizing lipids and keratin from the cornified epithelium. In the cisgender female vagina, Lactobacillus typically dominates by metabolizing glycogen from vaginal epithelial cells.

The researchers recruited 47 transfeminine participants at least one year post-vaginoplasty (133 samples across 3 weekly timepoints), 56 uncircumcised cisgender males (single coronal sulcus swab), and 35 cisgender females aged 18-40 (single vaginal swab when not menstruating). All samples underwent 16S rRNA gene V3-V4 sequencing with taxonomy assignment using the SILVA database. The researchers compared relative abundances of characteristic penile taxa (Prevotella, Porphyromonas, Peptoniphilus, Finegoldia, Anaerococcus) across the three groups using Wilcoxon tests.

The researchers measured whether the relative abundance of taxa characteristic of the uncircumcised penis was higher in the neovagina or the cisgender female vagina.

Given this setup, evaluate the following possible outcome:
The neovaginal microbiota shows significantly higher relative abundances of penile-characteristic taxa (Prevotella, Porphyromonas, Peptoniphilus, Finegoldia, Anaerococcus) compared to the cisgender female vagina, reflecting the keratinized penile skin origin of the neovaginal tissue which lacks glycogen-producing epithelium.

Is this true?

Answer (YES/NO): YES